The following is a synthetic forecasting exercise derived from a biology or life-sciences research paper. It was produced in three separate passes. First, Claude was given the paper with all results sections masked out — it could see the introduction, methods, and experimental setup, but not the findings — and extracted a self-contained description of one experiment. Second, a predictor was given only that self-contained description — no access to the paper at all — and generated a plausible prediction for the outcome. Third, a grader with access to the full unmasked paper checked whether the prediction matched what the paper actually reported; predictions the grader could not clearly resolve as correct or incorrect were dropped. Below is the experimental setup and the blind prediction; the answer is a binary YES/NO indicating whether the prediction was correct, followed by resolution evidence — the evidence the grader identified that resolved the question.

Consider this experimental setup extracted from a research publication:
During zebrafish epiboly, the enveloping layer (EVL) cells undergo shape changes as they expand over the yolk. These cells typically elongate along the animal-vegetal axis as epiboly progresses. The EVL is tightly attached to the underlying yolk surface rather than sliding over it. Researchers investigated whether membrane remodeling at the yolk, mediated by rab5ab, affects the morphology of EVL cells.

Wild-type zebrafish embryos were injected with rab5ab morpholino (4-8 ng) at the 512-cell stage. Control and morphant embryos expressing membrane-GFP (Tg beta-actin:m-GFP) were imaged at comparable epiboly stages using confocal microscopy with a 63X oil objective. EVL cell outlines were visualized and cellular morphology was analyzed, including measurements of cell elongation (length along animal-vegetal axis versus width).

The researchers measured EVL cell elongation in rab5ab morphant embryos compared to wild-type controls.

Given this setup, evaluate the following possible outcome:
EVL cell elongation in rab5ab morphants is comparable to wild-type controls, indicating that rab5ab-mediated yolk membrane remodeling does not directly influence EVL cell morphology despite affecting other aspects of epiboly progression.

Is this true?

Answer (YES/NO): NO